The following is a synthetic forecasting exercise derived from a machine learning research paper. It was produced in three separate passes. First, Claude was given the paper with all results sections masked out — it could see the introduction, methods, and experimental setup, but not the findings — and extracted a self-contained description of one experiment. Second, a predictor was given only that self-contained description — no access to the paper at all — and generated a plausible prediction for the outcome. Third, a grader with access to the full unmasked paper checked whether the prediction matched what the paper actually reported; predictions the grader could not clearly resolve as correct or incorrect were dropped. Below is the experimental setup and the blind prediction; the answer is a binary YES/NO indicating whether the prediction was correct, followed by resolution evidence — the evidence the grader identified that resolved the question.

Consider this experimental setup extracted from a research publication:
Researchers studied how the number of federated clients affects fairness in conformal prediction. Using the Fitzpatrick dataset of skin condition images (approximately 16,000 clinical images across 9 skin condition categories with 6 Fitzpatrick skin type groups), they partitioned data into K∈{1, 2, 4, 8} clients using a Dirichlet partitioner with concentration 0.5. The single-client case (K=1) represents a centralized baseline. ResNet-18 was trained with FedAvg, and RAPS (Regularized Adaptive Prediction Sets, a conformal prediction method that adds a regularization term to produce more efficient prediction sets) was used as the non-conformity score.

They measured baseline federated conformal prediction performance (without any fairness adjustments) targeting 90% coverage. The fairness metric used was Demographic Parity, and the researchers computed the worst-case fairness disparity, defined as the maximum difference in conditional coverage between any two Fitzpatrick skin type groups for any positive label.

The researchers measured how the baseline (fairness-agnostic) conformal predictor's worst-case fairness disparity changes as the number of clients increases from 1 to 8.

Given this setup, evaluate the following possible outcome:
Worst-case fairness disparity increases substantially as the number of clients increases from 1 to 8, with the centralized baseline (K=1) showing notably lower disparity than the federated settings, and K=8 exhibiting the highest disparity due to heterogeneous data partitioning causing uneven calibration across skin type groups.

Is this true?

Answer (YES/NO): NO